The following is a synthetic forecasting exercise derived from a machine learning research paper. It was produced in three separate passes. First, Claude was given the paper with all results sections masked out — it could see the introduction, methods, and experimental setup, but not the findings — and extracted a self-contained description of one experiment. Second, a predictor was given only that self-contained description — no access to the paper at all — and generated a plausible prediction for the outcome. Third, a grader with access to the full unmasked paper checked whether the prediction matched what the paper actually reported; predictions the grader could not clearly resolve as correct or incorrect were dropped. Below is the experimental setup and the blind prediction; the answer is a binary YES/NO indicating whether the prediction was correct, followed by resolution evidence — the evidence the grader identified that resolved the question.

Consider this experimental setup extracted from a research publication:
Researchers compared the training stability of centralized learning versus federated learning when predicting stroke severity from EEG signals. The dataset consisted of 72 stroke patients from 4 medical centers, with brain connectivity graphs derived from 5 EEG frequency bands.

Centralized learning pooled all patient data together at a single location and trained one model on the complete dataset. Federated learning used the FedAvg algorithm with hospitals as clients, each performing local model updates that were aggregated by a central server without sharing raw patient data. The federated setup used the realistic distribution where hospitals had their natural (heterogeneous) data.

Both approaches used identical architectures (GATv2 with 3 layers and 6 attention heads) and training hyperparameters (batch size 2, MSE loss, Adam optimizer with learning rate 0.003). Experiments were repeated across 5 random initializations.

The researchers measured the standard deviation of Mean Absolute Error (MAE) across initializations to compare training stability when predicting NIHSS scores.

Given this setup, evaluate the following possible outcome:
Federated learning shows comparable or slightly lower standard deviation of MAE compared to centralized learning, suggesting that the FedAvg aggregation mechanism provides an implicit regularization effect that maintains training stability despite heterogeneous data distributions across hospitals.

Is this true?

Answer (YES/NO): NO